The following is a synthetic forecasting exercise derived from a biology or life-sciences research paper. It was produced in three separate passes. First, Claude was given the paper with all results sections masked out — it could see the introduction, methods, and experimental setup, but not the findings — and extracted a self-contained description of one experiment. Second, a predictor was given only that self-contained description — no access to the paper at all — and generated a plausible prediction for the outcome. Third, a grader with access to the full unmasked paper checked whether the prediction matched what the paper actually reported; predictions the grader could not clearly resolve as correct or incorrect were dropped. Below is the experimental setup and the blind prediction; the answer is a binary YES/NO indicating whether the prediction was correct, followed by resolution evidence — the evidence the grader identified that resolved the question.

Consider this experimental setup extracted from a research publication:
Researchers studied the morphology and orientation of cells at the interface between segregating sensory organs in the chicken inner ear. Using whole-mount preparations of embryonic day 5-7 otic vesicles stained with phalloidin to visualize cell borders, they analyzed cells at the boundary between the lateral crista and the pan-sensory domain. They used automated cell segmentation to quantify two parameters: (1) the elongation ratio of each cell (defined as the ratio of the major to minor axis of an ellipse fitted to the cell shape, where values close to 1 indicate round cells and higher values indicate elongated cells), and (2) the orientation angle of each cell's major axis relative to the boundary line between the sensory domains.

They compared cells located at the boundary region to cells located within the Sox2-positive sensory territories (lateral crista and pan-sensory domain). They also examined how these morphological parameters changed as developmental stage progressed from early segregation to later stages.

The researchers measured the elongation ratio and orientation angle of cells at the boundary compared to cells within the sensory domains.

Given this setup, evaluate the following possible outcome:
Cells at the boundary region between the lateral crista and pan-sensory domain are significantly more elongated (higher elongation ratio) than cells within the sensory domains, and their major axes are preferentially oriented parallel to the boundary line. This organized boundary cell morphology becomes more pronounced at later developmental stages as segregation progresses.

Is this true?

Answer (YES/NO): YES